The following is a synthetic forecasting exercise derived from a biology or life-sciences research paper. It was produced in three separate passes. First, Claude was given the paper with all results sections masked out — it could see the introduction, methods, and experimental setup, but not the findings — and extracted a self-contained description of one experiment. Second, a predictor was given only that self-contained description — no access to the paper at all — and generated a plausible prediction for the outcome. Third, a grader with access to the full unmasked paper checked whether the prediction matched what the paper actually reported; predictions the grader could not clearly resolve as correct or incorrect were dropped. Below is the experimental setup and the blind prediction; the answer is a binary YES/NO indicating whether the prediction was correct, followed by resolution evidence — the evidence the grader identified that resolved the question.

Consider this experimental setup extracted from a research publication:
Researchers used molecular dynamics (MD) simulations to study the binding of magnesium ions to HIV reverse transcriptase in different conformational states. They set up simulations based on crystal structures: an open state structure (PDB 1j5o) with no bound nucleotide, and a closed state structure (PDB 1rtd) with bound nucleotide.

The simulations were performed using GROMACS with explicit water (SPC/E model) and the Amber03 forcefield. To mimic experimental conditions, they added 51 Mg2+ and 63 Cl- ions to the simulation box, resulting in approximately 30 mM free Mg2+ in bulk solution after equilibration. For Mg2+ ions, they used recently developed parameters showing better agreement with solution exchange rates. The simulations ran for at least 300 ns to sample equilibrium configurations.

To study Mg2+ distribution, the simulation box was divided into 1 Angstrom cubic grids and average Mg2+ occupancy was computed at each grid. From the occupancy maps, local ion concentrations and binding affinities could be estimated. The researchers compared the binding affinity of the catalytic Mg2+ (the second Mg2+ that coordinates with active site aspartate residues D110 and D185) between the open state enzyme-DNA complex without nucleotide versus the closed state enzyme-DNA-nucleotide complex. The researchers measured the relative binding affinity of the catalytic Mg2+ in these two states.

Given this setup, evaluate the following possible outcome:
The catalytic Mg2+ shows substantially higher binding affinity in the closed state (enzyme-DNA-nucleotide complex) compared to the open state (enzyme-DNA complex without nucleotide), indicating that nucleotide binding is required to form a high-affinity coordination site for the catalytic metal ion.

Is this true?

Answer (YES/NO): YES